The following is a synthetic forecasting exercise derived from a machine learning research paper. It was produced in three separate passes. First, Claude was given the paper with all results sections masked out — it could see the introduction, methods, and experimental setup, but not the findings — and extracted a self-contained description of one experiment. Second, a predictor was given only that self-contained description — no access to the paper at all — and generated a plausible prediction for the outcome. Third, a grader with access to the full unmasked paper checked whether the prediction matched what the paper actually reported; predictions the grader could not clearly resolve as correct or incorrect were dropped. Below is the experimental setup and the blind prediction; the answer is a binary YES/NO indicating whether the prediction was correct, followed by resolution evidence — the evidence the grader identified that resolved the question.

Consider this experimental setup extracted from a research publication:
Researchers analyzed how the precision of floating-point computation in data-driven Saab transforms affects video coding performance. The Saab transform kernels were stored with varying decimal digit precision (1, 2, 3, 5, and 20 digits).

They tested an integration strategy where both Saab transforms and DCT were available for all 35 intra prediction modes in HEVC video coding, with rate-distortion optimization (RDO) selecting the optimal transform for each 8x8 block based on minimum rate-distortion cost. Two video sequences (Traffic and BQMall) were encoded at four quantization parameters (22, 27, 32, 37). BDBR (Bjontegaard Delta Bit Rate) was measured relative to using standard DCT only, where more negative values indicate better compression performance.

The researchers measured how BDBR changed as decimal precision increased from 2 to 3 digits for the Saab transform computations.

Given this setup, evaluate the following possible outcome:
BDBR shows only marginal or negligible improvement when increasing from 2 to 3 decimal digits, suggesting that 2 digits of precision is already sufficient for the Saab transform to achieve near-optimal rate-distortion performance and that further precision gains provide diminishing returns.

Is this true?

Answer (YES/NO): NO